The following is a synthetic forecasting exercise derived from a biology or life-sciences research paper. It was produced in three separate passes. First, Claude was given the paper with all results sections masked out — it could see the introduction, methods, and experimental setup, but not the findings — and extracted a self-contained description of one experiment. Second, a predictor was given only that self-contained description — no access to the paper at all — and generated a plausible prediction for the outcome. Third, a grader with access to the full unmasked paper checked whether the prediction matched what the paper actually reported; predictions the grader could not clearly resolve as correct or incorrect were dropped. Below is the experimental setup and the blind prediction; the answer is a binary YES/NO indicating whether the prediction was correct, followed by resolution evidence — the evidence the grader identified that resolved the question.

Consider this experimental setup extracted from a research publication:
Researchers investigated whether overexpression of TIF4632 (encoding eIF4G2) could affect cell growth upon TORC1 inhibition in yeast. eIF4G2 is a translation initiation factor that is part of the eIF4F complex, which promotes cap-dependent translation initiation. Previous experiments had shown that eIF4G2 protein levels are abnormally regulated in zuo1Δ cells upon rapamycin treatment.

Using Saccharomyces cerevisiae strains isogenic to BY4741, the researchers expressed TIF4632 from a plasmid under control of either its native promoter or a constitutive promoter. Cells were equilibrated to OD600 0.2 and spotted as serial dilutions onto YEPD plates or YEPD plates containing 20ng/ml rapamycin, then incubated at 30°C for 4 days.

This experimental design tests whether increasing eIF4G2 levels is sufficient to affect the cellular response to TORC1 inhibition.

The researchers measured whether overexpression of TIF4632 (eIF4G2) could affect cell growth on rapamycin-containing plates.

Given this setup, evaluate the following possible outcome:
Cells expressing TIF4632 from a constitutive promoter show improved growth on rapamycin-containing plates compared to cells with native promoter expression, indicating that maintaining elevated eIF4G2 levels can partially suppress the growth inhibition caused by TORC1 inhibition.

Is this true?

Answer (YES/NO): NO